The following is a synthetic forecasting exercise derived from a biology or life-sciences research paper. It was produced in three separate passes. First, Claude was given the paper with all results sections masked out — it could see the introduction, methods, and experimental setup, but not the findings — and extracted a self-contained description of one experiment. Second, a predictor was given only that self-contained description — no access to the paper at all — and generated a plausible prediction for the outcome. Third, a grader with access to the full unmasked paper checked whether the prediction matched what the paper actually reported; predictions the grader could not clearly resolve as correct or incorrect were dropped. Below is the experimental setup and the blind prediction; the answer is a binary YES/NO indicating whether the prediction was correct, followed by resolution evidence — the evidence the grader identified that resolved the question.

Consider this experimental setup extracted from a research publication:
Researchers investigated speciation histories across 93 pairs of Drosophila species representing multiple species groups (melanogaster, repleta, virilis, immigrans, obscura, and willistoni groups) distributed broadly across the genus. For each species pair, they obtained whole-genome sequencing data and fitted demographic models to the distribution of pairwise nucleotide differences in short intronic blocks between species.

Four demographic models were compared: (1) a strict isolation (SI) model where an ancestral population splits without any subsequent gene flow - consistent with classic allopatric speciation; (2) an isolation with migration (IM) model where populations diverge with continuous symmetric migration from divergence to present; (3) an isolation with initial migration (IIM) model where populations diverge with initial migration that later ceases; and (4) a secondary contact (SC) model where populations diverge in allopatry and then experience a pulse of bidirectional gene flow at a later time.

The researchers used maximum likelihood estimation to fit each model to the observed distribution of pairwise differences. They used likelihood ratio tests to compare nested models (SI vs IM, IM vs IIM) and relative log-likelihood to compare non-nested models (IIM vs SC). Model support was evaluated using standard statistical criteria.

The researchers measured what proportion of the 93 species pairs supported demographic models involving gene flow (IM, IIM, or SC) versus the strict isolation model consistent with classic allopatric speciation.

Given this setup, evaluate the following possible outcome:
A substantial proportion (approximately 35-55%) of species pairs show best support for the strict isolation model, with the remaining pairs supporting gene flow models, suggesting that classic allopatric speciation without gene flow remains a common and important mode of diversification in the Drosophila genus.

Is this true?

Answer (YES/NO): NO